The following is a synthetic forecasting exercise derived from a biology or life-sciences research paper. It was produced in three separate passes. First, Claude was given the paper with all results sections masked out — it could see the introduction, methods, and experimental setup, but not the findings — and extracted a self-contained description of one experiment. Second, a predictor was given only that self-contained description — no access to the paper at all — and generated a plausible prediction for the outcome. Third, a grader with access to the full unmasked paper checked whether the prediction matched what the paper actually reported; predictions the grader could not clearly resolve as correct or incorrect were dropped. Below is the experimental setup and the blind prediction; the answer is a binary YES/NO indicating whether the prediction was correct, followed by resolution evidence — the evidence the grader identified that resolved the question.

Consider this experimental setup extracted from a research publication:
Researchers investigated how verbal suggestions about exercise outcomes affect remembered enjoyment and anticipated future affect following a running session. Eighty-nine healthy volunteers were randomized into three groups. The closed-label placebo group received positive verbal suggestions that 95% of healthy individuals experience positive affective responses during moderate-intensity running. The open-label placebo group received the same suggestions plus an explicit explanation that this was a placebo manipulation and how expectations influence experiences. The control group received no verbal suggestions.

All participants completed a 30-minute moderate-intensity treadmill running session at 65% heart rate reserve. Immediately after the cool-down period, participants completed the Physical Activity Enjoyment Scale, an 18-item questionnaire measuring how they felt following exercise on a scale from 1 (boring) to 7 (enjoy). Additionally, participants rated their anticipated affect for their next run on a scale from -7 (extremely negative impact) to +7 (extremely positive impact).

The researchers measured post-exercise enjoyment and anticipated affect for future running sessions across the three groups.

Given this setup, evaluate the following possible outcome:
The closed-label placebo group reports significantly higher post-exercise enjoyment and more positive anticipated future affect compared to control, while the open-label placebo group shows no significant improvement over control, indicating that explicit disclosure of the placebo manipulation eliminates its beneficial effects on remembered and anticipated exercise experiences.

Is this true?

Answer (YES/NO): NO